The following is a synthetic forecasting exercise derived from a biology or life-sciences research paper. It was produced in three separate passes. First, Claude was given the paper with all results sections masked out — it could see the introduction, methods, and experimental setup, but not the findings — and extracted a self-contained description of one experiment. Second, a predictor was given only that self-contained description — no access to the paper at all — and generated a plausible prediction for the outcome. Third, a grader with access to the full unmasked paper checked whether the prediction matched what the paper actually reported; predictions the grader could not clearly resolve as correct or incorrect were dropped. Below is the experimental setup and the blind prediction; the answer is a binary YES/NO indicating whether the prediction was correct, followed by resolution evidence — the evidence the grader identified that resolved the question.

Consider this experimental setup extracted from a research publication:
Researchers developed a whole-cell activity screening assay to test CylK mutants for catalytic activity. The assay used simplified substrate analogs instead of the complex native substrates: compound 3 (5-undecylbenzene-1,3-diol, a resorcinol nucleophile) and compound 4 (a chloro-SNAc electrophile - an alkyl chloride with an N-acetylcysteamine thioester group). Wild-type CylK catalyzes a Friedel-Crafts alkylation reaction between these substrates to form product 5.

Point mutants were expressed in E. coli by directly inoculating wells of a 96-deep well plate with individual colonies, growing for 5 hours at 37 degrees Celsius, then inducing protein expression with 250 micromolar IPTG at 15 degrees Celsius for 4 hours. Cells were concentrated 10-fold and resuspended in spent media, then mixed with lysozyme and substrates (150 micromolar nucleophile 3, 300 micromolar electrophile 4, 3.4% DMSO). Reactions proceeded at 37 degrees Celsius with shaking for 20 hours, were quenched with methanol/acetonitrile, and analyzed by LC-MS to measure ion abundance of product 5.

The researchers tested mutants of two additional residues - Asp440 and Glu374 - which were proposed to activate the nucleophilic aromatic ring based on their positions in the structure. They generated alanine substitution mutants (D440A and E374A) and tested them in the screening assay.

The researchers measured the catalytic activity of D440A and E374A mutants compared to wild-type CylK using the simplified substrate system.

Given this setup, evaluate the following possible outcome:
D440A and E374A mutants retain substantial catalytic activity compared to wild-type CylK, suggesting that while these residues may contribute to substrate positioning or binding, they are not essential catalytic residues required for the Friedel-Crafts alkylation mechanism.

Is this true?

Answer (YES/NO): NO